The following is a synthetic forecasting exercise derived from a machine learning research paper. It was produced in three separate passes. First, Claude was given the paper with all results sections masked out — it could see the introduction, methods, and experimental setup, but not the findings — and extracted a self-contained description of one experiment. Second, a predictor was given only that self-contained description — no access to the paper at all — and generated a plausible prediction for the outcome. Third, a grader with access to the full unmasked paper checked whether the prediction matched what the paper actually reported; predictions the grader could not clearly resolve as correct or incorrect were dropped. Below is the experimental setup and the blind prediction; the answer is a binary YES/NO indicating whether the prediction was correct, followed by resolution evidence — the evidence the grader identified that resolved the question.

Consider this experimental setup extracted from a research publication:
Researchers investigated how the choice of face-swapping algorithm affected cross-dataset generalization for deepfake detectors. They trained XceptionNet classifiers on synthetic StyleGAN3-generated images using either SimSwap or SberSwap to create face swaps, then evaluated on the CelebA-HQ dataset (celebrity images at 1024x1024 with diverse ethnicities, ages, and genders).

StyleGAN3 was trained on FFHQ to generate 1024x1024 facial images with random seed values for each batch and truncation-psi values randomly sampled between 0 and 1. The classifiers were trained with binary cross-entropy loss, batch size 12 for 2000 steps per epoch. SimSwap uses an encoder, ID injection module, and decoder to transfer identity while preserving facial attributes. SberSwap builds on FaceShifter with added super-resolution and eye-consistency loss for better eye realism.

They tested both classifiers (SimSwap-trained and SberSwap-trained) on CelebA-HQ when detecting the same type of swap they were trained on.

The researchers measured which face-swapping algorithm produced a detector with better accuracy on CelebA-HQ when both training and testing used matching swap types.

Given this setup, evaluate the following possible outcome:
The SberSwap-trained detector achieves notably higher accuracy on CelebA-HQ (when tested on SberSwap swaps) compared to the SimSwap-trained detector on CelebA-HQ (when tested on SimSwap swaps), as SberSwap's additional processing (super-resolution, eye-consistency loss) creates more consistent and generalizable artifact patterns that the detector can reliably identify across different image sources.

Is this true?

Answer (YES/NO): NO